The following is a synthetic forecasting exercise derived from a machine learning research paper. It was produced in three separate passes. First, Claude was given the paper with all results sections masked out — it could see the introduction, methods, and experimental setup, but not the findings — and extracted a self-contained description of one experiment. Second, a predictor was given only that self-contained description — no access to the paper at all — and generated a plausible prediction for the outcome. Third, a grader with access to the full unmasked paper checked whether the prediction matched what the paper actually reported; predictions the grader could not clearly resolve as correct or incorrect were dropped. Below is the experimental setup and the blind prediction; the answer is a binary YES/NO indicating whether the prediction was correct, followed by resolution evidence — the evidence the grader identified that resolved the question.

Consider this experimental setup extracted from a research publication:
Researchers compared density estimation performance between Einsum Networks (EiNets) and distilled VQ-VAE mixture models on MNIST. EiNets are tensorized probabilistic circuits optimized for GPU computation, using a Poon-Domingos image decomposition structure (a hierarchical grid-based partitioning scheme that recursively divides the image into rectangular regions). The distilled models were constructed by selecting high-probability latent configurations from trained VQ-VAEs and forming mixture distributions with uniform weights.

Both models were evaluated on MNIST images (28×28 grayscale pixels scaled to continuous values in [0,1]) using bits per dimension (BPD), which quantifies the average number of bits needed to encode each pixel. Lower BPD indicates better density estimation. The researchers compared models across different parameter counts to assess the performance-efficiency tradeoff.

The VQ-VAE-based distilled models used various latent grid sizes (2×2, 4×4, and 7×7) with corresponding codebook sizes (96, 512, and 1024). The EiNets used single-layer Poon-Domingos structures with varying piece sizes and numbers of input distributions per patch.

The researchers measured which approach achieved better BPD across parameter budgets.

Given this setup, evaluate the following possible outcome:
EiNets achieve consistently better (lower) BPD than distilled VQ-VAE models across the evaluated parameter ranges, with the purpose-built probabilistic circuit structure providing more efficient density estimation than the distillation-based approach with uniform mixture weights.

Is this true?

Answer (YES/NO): YES